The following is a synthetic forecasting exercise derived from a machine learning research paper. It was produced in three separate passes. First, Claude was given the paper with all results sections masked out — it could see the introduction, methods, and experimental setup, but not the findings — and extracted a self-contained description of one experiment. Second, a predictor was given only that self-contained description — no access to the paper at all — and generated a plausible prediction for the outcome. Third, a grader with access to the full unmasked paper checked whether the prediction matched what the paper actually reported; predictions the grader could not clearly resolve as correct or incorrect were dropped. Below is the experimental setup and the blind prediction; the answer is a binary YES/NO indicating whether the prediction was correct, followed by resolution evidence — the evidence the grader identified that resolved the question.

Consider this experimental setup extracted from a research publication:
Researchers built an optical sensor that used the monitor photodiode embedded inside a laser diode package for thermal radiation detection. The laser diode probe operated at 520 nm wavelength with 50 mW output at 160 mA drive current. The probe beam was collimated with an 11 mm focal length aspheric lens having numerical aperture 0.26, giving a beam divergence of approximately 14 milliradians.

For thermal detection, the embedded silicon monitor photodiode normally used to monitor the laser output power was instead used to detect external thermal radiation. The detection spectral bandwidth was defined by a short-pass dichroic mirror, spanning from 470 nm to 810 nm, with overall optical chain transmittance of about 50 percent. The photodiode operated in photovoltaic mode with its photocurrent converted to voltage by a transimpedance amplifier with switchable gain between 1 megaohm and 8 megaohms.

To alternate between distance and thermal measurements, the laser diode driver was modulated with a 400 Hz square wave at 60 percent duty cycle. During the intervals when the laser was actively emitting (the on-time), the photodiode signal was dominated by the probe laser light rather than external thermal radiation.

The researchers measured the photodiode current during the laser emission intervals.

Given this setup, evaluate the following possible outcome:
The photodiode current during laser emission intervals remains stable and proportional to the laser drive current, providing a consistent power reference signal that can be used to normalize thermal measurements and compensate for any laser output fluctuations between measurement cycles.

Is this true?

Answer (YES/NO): NO